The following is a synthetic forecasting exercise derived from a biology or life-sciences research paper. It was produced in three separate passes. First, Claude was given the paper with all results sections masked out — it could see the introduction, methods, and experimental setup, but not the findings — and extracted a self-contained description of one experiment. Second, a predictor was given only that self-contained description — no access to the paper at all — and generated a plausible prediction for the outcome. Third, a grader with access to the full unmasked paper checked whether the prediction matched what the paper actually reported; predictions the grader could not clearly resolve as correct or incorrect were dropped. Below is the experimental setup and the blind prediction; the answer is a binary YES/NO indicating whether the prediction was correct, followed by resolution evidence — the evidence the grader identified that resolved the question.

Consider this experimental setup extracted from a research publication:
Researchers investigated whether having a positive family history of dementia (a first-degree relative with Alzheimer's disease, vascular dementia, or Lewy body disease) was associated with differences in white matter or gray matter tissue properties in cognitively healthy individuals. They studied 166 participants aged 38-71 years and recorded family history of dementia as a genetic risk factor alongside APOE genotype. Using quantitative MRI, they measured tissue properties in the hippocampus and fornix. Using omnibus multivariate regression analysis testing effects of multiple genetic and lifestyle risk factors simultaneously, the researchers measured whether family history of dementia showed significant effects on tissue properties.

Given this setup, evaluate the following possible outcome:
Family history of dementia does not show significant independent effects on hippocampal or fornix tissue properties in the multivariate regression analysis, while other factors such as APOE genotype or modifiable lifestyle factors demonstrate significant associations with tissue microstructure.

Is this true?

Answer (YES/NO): NO